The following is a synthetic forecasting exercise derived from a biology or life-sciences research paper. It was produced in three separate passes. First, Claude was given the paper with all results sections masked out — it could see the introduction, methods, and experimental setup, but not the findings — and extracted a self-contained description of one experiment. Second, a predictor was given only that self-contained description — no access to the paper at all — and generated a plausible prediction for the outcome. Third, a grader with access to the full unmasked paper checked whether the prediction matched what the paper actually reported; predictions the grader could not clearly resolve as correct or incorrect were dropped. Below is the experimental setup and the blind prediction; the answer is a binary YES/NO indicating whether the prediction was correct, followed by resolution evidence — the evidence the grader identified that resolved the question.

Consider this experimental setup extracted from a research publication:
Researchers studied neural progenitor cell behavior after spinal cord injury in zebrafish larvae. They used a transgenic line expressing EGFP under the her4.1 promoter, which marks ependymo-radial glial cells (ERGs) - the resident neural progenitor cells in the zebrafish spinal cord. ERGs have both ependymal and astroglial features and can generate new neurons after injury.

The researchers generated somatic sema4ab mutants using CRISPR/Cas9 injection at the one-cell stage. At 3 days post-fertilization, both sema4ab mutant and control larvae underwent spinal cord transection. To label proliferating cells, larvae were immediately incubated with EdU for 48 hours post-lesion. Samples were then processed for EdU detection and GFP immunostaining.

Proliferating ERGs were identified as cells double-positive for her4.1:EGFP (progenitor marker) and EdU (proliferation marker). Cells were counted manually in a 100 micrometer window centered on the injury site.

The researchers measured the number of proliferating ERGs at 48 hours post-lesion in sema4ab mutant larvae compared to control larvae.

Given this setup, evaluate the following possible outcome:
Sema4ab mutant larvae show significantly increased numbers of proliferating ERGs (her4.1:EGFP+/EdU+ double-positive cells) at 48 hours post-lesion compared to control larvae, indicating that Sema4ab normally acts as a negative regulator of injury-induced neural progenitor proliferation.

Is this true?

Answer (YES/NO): YES